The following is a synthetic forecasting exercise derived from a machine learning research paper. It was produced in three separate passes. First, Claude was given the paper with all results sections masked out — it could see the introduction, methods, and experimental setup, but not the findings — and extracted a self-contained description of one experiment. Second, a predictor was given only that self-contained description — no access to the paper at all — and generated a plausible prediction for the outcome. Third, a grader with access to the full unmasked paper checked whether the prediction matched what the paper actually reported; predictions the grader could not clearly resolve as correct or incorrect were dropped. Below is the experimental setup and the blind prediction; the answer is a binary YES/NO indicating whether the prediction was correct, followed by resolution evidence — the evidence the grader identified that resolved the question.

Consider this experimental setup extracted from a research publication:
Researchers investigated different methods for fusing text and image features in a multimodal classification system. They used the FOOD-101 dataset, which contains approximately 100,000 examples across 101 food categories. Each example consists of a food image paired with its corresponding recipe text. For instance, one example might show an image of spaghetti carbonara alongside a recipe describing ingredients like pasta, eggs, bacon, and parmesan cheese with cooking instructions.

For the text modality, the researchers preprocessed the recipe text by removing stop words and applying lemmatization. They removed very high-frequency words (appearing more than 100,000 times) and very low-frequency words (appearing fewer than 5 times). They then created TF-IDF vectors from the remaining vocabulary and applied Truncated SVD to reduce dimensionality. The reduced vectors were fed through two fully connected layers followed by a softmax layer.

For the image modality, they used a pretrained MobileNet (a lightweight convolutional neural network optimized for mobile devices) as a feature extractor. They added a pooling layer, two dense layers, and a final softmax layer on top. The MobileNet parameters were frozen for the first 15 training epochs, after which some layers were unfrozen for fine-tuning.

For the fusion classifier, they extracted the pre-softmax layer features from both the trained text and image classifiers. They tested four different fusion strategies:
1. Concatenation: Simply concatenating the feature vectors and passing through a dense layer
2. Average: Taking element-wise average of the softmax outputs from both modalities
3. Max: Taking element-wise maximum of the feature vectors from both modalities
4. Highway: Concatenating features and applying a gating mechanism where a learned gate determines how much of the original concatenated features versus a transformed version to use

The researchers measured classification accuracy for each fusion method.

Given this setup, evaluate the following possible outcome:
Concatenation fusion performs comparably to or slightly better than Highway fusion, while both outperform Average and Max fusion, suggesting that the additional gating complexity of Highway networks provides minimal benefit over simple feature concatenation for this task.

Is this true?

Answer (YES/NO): YES